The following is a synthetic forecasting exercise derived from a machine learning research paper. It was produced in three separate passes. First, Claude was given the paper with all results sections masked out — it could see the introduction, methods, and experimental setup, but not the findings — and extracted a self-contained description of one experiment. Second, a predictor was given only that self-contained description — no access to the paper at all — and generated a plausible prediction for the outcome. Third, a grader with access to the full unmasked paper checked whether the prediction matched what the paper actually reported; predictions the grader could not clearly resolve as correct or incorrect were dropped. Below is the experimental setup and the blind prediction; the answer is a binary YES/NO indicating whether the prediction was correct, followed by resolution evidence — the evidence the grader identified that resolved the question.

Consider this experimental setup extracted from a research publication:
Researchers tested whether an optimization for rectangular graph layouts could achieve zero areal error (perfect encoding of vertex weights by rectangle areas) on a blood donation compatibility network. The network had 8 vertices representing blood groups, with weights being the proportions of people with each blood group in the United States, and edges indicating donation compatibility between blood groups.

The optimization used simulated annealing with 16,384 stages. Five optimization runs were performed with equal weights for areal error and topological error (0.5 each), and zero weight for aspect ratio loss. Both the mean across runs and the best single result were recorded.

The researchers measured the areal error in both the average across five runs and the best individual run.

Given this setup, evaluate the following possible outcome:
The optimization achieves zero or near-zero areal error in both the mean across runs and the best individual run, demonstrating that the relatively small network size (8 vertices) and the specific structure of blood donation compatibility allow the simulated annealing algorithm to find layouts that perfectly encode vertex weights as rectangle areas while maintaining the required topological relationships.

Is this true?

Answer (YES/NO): YES